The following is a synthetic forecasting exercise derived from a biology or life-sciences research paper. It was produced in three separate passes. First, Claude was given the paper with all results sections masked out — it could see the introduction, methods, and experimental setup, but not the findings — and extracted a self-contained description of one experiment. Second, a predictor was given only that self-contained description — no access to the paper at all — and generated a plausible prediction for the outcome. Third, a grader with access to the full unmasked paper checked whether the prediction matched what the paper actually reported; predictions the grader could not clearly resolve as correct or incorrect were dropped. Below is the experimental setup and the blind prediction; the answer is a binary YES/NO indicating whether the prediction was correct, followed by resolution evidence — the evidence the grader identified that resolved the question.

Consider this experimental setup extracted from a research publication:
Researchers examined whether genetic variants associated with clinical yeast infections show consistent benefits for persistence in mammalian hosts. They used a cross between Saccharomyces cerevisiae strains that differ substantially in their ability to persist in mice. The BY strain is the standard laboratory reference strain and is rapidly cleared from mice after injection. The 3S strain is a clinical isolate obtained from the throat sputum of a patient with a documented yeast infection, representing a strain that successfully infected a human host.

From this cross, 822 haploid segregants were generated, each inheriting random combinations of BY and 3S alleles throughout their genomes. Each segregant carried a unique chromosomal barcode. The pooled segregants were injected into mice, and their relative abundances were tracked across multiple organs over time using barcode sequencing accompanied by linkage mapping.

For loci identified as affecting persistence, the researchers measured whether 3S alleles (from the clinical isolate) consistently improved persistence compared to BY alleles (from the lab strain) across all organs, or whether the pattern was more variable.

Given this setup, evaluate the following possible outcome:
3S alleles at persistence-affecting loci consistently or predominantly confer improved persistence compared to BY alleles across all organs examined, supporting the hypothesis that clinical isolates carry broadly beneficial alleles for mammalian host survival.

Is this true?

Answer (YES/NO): NO